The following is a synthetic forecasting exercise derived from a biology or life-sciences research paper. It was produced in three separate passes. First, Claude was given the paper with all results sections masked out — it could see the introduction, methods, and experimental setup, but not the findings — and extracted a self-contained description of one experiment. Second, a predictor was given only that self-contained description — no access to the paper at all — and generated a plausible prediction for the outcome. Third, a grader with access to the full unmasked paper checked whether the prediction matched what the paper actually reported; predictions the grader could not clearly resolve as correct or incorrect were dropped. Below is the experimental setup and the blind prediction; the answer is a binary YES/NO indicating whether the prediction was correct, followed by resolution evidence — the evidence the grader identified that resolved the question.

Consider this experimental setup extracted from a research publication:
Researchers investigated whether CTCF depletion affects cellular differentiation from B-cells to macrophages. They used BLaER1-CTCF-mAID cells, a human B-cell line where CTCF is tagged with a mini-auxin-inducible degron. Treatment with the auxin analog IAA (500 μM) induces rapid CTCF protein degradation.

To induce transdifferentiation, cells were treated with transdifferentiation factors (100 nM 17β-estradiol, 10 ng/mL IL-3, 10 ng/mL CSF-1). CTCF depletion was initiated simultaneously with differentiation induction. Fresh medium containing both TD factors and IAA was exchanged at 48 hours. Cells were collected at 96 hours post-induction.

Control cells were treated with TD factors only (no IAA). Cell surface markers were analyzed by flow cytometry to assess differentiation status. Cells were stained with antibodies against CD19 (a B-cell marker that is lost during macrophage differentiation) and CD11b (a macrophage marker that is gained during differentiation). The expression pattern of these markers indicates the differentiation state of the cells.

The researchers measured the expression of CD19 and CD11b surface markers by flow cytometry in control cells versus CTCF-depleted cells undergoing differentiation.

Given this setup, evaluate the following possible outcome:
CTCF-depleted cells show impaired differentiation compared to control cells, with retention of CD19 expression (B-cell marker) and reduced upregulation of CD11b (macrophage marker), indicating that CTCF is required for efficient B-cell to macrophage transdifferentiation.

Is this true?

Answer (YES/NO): NO